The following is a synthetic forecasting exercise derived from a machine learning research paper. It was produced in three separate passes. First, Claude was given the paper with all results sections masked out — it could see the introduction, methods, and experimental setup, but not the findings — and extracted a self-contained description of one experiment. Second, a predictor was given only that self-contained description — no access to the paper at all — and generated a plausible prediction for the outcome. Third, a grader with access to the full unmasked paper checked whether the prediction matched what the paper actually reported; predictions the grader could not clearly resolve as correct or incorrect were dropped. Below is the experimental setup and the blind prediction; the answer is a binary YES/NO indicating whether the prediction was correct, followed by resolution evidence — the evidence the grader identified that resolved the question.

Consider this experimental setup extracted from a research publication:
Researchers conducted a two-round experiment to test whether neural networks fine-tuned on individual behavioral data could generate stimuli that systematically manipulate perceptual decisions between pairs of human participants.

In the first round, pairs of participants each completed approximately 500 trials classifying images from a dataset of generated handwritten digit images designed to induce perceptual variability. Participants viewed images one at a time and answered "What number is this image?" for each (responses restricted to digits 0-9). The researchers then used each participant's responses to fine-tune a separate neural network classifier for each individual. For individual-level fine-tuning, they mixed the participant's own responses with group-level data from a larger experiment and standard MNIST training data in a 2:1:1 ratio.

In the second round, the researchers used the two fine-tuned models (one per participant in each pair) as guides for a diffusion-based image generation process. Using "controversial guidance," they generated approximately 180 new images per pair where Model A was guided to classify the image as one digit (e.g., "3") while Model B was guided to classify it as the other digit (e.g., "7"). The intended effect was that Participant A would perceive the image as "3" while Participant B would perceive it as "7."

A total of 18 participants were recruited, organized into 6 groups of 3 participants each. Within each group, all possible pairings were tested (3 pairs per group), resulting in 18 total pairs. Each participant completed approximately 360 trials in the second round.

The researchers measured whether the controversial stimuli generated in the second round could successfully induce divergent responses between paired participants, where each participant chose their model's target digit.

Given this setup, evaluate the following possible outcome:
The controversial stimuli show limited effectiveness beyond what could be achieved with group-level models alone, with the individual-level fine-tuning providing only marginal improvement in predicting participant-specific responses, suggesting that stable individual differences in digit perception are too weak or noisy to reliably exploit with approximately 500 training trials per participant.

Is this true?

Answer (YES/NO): NO